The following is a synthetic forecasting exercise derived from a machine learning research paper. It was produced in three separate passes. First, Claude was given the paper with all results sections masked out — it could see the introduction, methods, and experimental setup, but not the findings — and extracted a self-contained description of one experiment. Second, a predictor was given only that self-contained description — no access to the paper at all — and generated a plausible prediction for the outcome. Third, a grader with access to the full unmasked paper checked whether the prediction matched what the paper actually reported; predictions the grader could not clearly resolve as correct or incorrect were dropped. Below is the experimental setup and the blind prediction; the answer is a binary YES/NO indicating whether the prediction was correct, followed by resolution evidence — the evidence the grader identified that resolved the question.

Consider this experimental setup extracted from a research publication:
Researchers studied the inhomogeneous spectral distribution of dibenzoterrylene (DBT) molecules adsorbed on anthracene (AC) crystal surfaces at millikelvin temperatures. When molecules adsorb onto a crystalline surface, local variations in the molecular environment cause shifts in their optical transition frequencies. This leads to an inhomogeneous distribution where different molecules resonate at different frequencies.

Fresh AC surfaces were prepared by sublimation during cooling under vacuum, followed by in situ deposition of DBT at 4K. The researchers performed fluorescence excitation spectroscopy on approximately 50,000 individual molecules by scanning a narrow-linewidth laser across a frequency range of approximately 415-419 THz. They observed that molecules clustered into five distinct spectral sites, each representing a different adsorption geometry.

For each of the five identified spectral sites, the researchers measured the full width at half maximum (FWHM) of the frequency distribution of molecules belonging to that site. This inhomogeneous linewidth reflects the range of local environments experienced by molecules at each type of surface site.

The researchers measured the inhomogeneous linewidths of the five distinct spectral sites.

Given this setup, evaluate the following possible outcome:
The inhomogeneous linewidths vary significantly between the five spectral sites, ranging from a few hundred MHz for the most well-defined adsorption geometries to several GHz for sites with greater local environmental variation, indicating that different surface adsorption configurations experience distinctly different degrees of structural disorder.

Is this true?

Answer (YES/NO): NO